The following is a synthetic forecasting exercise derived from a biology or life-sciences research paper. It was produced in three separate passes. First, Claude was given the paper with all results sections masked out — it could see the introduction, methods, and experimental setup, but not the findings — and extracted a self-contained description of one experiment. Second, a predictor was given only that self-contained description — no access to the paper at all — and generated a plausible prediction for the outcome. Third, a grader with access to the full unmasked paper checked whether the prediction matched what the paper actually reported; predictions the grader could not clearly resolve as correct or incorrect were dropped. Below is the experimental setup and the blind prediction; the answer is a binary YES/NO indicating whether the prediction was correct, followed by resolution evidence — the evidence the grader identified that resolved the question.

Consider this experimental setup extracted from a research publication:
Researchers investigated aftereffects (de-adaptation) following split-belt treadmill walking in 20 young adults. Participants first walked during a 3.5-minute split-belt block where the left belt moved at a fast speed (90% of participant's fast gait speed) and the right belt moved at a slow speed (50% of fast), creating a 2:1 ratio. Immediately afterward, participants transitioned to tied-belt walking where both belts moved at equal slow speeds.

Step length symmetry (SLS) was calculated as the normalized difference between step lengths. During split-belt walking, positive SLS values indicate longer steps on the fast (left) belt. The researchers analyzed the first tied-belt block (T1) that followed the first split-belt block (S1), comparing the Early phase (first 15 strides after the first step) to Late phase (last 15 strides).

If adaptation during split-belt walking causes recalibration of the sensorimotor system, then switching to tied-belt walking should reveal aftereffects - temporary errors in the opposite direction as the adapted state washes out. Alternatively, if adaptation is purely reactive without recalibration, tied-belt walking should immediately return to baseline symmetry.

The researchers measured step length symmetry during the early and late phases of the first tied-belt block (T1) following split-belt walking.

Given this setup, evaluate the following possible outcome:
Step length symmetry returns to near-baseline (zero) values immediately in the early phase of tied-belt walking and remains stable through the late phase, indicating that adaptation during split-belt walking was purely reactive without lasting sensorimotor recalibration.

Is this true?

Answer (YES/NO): NO